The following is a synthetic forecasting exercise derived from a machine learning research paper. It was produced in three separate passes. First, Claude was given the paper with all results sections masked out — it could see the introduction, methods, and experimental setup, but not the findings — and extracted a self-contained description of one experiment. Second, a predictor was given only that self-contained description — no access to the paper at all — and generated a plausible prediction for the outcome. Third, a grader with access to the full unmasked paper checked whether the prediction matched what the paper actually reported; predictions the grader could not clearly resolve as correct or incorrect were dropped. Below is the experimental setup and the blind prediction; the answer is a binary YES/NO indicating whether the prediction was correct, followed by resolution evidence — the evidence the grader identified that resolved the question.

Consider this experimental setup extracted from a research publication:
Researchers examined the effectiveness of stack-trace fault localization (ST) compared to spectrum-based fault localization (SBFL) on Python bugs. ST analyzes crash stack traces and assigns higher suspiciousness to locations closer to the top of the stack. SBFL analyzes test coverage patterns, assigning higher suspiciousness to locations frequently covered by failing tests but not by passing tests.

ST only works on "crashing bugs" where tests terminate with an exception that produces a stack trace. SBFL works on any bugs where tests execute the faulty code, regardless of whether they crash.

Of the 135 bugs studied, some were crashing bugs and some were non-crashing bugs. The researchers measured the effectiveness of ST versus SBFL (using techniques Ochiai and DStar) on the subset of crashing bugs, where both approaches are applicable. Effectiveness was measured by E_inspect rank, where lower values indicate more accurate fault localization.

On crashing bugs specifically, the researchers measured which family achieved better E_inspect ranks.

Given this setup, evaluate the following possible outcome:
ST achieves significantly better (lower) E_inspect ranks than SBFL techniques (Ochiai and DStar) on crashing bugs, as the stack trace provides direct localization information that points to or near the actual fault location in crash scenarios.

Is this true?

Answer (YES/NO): NO